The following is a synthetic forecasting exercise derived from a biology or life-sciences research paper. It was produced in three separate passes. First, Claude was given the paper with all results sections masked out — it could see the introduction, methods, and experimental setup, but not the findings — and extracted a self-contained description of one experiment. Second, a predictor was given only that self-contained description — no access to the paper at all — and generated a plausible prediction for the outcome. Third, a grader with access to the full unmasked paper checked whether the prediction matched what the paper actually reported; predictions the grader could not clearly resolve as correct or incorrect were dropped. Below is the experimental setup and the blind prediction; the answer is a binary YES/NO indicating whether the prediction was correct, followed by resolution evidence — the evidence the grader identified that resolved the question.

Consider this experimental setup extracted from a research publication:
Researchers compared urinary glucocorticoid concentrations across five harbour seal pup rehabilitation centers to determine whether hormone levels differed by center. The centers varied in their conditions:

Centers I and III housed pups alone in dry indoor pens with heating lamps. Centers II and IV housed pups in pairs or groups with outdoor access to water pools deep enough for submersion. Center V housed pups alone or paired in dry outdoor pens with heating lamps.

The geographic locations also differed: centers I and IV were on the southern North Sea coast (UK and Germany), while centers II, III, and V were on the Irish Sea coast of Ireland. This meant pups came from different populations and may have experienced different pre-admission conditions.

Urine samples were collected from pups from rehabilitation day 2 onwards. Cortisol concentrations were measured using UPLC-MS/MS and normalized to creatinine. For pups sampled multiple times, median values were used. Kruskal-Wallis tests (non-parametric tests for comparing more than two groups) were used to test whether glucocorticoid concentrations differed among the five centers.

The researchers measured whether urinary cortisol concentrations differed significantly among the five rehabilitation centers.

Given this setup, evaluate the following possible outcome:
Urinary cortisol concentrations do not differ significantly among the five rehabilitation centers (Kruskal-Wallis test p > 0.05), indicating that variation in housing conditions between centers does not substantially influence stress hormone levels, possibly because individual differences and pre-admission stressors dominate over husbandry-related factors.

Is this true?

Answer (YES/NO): NO